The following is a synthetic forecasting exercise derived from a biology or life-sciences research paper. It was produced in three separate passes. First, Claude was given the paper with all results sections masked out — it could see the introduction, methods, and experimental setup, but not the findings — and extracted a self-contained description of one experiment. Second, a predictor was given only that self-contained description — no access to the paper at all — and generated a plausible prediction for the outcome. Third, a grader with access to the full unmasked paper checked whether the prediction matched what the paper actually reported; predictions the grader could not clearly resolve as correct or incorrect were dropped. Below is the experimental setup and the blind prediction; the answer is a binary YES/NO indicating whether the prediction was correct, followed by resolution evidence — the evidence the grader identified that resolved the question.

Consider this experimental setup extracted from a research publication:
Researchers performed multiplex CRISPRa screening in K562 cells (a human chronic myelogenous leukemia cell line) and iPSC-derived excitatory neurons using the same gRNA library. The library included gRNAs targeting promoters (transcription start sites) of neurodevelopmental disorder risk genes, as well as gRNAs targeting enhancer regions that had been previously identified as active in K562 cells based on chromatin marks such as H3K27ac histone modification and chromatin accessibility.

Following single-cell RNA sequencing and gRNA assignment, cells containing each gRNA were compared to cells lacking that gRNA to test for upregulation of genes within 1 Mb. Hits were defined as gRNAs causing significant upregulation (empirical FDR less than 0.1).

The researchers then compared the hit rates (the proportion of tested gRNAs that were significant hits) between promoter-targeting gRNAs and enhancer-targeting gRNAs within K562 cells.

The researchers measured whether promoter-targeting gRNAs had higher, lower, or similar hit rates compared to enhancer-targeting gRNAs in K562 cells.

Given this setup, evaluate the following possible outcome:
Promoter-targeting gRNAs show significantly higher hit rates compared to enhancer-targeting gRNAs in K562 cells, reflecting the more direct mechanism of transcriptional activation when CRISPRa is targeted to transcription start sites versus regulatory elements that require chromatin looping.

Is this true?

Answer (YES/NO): NO